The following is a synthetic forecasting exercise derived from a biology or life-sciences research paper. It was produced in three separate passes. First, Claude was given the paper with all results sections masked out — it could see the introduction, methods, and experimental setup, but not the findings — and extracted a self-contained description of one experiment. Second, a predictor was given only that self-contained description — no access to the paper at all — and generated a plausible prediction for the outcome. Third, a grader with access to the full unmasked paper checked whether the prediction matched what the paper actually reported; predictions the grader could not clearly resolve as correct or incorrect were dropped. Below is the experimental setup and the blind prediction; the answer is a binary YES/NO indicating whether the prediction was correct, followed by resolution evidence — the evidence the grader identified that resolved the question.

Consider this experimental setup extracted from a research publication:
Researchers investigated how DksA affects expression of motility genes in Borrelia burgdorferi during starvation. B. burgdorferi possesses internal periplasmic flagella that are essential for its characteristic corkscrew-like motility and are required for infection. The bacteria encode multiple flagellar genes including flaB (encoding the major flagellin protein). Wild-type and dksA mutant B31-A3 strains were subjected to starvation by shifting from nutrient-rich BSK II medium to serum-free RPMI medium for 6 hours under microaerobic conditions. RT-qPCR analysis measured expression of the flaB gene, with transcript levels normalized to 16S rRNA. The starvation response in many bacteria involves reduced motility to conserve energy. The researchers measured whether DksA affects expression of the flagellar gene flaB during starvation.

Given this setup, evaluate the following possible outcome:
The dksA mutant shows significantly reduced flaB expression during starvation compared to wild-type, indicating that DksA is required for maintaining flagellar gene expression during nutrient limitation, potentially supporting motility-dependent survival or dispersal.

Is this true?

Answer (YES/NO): NO